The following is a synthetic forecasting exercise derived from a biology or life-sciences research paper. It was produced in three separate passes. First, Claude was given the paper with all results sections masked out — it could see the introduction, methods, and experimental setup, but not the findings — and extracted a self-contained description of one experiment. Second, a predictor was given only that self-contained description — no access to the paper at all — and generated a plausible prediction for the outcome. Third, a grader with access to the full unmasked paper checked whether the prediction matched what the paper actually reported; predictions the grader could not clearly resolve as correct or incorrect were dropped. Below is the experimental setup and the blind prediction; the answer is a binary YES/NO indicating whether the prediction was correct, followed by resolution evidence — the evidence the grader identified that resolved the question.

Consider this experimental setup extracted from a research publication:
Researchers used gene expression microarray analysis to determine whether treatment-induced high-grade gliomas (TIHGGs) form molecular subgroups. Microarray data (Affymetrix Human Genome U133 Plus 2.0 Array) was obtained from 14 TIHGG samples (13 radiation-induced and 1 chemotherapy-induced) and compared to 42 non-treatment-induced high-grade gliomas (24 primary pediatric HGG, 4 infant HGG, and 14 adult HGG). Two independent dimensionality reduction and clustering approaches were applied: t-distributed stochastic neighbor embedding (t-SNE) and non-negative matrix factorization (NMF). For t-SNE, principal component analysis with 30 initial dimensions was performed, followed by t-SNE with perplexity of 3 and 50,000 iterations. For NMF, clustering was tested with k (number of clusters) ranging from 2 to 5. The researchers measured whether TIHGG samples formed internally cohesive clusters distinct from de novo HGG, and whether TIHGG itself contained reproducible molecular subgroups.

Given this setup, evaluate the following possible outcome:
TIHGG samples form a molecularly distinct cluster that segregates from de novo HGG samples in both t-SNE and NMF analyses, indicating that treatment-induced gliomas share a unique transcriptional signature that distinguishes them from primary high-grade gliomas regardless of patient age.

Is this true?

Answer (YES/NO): NO